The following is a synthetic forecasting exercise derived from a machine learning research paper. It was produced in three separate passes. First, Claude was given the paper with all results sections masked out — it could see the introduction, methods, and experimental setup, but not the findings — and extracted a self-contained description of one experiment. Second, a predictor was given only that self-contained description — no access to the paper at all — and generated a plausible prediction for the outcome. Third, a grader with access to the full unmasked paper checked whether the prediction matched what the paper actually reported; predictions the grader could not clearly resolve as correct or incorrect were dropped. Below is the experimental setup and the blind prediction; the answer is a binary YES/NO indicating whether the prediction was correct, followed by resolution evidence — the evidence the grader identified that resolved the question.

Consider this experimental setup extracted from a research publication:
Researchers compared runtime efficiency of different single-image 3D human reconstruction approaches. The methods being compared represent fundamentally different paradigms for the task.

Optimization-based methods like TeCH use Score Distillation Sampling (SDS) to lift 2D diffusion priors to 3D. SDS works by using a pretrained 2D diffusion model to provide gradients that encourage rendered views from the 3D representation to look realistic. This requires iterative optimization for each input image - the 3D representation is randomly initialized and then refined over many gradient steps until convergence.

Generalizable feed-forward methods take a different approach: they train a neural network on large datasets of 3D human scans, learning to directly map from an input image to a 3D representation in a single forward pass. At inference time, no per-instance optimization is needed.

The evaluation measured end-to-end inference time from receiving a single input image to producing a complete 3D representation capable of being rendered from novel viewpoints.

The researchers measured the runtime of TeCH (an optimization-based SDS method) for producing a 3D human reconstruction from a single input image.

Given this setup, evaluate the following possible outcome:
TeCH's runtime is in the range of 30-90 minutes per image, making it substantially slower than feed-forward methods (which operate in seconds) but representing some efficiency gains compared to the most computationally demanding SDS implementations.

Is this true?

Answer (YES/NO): NO